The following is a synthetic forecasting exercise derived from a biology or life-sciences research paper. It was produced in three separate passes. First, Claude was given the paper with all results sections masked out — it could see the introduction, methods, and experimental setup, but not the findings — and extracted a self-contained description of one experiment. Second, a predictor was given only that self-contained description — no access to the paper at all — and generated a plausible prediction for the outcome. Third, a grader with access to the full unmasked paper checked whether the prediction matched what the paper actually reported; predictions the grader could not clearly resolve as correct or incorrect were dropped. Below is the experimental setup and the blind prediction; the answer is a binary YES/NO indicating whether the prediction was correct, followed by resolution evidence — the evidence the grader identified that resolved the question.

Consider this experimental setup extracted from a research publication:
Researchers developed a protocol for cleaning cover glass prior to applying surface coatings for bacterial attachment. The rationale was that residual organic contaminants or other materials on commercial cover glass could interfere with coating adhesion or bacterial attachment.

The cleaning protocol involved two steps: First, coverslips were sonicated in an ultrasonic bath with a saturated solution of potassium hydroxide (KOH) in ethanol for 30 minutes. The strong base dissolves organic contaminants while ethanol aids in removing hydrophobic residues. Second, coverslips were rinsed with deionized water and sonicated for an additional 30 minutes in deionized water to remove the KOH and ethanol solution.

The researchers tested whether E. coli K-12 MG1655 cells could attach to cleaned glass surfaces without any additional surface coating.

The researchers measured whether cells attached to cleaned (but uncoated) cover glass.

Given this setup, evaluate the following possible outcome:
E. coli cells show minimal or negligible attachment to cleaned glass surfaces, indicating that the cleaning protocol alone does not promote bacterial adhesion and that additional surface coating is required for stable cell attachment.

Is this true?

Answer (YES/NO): YES